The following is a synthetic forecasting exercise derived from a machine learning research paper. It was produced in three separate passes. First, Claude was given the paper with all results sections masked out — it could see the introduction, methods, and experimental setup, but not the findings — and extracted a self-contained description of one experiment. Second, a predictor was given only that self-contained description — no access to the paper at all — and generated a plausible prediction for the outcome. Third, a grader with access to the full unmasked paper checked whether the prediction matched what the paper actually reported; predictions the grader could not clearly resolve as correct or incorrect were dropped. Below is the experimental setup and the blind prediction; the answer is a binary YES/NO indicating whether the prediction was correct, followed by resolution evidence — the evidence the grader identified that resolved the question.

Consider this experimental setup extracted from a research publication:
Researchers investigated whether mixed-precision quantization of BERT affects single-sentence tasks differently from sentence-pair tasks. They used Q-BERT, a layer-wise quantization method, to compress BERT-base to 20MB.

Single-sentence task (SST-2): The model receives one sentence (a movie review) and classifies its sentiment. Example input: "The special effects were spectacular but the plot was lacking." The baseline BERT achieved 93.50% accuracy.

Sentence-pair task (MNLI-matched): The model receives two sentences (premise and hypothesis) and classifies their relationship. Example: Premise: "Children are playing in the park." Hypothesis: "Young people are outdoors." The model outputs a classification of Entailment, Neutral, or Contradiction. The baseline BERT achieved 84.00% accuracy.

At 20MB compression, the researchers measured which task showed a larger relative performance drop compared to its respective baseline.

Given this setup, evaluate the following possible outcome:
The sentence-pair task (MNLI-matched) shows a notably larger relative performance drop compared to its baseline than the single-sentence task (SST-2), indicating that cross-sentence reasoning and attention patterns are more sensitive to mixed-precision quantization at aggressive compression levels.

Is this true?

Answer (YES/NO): NO